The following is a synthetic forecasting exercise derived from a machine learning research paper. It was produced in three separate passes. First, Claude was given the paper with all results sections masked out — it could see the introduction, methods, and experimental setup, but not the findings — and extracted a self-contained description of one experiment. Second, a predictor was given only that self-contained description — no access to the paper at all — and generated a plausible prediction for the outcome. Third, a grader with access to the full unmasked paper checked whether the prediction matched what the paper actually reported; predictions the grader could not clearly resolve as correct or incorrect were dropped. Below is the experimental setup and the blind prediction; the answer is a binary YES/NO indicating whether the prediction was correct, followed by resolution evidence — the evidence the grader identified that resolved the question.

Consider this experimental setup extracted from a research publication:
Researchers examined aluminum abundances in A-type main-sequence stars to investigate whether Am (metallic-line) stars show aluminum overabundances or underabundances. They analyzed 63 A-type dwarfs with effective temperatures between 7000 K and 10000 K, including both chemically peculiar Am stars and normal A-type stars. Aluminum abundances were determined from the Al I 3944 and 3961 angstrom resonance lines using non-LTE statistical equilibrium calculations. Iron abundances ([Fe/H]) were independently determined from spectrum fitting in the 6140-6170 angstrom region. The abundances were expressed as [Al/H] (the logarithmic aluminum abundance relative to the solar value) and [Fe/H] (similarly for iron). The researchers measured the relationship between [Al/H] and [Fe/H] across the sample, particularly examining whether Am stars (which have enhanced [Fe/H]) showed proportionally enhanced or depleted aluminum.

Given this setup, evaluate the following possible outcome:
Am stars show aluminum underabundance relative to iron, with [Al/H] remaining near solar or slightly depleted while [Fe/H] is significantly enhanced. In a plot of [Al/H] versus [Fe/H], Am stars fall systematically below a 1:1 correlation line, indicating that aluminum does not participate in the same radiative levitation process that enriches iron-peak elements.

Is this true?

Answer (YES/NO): NO